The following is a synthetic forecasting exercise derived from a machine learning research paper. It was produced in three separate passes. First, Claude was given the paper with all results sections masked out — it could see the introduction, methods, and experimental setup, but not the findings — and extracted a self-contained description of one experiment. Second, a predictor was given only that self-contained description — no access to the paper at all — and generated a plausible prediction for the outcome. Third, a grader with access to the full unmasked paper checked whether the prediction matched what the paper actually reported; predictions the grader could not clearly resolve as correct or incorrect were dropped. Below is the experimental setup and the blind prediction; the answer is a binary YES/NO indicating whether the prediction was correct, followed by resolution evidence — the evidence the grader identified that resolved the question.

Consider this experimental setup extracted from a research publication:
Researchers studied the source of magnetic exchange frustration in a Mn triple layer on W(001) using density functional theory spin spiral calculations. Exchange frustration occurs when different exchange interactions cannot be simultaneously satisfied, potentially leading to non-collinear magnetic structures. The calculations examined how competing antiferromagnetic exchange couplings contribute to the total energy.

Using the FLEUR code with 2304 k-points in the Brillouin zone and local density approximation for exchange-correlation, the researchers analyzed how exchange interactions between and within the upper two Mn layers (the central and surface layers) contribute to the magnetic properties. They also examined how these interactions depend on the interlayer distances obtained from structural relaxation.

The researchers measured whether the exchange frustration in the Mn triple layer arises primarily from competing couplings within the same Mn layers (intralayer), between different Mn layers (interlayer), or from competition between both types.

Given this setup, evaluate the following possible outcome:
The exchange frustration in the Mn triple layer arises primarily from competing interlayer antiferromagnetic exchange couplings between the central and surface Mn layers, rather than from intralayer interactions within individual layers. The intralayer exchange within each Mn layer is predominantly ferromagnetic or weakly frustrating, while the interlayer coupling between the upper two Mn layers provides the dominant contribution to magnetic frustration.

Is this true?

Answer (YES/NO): NO